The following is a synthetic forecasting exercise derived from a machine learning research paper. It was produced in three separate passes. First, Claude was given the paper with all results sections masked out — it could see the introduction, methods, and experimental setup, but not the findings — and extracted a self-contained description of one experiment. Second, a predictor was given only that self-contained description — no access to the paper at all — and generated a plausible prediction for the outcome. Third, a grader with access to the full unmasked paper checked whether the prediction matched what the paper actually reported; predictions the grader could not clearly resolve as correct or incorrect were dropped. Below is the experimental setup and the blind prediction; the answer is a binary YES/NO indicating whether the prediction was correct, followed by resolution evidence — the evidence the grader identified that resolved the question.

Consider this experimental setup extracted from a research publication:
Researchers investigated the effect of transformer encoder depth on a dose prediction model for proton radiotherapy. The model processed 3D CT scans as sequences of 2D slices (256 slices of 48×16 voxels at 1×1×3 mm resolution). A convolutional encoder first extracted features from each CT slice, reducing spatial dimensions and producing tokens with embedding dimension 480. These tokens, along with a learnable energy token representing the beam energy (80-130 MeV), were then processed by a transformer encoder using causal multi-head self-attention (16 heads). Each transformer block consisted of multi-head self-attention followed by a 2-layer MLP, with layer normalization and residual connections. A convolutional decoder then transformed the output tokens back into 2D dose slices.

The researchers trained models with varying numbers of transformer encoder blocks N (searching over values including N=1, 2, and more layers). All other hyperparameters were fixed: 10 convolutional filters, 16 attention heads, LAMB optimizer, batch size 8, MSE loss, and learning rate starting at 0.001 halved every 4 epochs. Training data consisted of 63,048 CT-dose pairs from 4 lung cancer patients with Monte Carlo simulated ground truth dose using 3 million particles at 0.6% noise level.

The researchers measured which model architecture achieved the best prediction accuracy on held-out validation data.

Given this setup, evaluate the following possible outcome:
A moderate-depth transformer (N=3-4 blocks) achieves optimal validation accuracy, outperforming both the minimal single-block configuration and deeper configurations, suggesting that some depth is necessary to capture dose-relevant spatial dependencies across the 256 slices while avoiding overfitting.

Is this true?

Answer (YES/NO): NO